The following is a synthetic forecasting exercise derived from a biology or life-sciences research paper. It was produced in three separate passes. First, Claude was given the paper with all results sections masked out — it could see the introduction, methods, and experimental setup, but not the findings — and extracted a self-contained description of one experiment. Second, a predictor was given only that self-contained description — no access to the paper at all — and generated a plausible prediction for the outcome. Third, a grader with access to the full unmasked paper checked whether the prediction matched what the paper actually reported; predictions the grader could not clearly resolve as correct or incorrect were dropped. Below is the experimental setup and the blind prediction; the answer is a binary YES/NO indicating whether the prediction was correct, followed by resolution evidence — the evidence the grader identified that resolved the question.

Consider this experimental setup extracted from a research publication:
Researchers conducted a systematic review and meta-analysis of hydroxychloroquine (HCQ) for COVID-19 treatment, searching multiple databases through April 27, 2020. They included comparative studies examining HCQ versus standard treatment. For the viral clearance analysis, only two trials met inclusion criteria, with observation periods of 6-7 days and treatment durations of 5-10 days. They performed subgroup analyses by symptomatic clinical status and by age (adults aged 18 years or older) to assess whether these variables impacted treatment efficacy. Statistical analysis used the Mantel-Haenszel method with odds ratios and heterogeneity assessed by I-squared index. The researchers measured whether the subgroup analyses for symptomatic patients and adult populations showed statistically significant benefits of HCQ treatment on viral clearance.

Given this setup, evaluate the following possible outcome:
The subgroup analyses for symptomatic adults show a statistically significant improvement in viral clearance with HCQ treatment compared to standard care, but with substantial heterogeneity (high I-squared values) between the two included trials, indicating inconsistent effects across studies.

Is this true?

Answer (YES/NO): NO